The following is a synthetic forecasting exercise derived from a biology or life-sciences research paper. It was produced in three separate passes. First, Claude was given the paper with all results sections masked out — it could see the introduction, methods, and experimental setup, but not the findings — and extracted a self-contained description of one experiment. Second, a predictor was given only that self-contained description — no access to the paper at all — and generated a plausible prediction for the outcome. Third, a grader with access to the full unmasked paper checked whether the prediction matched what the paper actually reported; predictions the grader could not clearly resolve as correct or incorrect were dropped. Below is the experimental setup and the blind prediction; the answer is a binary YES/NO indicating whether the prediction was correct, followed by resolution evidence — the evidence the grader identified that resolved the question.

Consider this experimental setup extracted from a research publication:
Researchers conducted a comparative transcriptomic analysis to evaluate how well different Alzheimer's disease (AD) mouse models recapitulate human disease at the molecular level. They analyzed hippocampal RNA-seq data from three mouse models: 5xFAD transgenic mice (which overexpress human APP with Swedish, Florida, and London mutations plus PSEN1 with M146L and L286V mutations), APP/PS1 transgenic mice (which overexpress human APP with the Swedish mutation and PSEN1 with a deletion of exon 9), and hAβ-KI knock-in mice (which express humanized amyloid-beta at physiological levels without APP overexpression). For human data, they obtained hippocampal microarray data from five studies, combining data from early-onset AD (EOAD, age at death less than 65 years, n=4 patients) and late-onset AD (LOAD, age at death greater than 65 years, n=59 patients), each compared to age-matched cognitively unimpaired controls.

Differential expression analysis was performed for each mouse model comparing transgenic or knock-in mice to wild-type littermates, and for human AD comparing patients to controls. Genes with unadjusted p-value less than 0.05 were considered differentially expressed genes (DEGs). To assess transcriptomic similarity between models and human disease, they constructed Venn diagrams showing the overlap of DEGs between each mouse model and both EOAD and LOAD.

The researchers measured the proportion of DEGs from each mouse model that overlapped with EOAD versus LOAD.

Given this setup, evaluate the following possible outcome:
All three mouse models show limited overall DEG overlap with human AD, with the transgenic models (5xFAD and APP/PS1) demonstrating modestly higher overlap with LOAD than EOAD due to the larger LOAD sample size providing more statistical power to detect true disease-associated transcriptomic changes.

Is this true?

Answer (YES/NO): NO